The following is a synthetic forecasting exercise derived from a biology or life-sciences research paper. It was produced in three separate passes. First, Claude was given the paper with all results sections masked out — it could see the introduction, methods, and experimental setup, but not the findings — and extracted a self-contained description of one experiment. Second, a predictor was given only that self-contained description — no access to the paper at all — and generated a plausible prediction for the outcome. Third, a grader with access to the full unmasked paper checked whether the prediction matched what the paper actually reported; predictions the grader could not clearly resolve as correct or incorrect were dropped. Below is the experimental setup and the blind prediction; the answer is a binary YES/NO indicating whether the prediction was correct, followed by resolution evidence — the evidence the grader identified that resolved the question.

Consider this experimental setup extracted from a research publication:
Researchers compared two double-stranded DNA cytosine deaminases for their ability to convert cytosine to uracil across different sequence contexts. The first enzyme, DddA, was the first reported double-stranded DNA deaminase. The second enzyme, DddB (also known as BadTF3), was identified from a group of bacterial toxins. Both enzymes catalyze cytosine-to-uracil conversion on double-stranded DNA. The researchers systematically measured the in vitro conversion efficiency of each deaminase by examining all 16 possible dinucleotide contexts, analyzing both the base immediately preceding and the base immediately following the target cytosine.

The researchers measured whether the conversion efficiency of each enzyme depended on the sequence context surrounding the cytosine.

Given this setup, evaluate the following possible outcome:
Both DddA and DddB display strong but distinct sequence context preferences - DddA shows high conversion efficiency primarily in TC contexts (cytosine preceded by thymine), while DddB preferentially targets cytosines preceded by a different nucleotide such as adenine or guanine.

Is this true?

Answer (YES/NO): NO